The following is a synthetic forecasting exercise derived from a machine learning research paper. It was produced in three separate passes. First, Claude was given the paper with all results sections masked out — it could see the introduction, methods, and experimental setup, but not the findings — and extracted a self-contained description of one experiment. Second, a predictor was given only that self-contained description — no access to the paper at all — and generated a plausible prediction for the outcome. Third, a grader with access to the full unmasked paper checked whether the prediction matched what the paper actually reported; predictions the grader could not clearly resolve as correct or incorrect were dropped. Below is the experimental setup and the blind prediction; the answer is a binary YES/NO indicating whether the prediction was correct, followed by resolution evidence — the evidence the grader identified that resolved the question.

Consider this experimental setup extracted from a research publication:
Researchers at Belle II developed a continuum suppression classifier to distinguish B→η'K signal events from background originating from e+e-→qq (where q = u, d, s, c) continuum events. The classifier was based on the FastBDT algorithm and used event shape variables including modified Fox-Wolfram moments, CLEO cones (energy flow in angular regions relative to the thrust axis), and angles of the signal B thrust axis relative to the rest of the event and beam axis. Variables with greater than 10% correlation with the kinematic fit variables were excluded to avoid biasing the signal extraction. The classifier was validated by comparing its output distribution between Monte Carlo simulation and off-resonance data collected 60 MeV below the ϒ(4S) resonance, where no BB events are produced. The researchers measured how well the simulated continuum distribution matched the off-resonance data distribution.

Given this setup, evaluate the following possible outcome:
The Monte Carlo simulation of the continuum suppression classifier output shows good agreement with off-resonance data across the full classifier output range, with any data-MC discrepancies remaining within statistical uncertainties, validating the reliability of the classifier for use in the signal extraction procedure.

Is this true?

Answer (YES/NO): NO